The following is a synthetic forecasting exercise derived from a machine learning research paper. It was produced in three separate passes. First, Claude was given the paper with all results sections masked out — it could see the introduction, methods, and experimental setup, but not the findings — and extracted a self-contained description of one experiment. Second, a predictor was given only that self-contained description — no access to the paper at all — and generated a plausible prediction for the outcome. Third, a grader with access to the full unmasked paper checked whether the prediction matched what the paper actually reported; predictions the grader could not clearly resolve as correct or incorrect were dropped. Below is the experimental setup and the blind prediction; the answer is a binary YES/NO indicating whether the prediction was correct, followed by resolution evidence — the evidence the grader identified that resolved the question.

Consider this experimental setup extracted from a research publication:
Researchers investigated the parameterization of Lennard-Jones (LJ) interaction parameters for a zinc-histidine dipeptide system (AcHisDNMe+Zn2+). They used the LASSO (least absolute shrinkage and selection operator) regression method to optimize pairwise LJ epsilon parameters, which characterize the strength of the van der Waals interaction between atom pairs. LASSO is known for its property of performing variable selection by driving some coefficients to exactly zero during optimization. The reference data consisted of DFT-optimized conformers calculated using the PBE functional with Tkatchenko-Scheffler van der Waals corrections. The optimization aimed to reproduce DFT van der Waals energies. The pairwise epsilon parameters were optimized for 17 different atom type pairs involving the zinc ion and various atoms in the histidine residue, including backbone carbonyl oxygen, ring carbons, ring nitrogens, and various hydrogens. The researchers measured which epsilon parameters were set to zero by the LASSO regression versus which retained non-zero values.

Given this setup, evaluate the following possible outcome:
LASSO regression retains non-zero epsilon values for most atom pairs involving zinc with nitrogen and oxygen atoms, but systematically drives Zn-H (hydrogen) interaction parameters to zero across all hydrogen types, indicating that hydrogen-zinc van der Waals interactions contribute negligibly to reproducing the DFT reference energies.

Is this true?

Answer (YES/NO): NO